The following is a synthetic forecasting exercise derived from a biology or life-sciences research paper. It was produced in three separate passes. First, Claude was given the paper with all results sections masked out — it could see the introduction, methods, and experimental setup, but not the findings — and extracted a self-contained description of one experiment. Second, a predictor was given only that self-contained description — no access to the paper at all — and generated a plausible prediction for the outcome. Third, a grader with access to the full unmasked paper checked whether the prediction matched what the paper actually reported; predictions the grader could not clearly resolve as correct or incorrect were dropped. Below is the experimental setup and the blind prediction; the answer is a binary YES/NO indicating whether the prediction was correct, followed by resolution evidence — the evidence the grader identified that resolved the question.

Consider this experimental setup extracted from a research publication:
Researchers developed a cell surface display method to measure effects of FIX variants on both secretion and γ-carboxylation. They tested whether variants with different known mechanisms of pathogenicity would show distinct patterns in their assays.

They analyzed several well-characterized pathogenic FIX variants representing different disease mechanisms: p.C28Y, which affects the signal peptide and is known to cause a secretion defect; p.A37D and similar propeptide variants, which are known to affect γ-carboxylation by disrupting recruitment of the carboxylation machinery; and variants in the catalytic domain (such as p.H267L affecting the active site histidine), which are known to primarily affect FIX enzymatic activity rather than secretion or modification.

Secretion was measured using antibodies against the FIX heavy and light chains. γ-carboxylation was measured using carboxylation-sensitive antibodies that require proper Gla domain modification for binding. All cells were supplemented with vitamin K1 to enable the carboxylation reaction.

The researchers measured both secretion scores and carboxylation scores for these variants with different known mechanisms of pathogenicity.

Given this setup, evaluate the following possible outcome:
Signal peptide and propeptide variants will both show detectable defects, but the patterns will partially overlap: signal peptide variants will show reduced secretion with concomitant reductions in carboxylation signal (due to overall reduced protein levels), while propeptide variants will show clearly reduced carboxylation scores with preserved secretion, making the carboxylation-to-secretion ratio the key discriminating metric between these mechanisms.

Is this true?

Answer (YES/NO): YES